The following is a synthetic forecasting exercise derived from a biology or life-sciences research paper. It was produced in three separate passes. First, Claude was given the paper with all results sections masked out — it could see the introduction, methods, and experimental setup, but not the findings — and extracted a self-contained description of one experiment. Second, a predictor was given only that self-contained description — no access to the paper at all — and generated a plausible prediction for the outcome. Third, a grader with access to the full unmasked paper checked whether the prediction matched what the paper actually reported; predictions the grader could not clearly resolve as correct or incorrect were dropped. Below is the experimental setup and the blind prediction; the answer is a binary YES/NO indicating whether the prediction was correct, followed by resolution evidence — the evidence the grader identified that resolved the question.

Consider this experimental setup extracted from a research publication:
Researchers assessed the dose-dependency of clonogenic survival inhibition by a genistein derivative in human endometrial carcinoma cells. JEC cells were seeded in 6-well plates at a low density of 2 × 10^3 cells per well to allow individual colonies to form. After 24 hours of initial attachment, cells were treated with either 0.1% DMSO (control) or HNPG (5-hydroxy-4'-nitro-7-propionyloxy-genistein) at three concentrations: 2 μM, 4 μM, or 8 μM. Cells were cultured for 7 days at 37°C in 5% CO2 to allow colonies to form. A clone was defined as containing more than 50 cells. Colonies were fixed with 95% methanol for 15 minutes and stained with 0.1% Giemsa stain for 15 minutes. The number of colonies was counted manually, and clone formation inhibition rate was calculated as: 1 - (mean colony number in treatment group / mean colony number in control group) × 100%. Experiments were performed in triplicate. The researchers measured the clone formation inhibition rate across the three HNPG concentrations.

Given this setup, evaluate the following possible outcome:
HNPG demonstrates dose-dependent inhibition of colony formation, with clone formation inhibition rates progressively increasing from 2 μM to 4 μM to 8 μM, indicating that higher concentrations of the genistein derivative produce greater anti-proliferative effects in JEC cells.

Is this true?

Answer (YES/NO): YES